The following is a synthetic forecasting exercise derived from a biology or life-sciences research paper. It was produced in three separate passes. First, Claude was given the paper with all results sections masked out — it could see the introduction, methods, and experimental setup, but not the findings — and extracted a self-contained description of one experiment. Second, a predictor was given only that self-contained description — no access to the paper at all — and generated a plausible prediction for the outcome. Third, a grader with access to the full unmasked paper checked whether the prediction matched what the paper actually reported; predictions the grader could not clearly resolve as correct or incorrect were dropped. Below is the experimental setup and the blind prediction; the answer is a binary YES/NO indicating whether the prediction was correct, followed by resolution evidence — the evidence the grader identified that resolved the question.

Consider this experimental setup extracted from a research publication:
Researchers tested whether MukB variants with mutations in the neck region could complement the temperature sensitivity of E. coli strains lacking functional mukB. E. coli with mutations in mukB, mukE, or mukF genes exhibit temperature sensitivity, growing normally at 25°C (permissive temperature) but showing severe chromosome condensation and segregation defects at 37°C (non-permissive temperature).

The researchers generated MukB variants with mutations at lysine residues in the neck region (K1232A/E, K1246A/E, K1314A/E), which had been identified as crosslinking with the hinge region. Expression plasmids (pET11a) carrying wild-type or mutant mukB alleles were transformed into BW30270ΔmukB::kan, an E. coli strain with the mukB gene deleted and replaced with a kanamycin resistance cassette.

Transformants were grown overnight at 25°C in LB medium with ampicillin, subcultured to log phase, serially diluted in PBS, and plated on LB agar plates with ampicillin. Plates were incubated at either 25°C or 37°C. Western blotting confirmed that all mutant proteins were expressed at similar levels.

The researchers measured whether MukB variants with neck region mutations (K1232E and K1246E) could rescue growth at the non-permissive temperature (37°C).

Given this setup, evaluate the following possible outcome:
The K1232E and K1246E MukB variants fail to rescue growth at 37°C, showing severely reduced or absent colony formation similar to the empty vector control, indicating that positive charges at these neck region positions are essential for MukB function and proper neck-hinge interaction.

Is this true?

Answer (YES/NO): NO